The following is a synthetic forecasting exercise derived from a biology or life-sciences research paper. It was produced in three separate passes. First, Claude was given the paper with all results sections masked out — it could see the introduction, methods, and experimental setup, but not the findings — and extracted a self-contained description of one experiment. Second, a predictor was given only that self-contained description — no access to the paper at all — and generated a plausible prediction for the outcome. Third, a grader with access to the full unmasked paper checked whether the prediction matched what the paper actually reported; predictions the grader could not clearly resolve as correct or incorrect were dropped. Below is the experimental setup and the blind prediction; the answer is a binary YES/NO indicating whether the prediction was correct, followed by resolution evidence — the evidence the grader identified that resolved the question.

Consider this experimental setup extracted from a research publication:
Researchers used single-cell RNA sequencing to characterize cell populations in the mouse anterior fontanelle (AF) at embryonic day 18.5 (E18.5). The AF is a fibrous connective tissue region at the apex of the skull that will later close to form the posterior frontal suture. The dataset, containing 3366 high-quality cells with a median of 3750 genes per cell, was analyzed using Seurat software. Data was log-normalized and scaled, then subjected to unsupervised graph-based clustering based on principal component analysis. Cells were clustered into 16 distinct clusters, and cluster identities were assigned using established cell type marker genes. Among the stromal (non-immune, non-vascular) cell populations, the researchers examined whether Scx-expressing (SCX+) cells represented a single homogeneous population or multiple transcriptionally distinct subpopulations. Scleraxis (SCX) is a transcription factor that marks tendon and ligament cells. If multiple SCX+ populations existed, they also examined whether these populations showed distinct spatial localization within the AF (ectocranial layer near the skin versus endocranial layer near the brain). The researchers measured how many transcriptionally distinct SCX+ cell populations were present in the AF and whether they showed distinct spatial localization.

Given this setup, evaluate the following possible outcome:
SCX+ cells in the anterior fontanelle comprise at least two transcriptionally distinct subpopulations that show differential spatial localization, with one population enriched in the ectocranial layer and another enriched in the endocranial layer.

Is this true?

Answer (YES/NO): YES